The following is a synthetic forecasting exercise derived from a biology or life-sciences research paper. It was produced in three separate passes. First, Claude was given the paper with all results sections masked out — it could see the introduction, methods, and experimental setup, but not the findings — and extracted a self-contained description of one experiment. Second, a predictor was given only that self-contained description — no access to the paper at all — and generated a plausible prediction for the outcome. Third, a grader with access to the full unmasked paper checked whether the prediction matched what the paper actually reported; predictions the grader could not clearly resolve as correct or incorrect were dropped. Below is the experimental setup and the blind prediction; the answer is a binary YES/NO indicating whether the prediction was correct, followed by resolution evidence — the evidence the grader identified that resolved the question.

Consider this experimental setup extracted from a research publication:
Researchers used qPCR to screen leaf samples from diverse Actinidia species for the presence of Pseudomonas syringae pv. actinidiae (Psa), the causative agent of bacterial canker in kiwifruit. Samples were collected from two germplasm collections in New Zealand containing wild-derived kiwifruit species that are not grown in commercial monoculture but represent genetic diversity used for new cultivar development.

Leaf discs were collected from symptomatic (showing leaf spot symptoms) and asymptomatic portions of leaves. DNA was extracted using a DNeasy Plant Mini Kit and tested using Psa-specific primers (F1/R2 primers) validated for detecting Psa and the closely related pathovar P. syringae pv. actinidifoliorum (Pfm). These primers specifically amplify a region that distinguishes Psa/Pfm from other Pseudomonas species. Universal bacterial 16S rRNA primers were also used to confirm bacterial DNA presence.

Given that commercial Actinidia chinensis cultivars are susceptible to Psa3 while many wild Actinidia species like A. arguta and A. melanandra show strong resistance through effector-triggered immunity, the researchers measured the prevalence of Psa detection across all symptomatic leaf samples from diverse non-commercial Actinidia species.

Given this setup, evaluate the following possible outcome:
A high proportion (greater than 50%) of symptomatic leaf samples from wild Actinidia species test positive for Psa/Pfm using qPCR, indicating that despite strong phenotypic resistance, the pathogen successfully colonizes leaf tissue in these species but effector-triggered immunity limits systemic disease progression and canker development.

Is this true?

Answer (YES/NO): YES